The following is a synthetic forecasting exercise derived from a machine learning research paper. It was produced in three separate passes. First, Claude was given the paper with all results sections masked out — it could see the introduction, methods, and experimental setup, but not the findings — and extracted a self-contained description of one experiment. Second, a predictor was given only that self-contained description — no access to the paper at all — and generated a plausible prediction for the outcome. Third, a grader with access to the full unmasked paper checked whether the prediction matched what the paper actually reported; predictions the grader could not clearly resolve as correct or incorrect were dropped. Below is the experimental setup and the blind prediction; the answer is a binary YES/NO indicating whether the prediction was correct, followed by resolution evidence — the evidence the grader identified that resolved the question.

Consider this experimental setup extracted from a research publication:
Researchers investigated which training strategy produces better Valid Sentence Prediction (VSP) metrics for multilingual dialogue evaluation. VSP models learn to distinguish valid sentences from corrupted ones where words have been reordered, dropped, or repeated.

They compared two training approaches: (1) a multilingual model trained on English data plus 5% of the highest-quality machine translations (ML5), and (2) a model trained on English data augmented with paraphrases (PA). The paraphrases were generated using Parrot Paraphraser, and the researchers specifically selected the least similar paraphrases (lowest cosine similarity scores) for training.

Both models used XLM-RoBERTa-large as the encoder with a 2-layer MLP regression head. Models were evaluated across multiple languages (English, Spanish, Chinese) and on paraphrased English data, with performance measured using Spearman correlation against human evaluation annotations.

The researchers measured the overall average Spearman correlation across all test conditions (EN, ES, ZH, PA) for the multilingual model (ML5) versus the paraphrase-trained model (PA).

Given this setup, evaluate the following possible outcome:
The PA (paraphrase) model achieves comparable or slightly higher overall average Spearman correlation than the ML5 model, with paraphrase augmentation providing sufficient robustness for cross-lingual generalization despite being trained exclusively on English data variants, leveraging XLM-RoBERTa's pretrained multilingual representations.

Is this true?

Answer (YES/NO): YES